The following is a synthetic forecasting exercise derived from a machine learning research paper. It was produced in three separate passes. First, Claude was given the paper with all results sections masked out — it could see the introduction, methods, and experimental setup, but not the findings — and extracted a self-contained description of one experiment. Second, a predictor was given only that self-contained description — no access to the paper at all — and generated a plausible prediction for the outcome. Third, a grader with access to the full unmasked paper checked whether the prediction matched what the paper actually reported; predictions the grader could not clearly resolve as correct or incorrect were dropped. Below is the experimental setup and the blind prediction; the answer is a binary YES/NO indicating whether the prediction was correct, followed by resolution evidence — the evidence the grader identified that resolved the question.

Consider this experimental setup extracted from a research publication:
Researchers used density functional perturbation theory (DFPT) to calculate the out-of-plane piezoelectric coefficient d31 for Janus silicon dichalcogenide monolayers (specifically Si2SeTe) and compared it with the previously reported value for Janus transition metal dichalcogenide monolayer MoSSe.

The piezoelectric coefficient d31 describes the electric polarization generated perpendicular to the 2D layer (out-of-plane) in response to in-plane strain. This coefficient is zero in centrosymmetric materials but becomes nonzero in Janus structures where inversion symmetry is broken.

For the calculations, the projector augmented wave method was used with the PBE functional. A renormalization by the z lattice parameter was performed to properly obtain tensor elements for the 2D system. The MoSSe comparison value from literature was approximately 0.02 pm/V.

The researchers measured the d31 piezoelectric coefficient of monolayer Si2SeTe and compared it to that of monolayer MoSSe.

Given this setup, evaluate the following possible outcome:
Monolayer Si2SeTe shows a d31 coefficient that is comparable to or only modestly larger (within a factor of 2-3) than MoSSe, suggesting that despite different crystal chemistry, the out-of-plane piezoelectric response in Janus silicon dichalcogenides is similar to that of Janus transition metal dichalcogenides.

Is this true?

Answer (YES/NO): NO